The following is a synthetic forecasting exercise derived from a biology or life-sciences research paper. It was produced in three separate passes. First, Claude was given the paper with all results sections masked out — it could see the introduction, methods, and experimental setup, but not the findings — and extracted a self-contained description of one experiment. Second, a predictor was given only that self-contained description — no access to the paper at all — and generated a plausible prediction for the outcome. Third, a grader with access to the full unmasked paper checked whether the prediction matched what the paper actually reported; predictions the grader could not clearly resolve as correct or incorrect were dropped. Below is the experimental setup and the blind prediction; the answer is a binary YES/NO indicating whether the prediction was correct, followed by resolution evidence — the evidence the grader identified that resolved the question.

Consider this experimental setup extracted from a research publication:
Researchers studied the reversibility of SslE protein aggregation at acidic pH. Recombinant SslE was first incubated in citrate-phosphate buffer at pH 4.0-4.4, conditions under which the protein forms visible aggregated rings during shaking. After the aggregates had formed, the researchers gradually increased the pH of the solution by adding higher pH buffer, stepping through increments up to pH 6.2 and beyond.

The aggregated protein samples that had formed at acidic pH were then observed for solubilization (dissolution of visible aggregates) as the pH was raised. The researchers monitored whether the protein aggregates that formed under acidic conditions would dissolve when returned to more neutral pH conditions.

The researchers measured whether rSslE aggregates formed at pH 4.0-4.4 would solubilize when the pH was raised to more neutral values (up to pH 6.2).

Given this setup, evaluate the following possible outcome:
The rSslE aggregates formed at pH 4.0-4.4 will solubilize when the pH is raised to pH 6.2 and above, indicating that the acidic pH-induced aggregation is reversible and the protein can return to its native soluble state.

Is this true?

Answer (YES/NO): NO